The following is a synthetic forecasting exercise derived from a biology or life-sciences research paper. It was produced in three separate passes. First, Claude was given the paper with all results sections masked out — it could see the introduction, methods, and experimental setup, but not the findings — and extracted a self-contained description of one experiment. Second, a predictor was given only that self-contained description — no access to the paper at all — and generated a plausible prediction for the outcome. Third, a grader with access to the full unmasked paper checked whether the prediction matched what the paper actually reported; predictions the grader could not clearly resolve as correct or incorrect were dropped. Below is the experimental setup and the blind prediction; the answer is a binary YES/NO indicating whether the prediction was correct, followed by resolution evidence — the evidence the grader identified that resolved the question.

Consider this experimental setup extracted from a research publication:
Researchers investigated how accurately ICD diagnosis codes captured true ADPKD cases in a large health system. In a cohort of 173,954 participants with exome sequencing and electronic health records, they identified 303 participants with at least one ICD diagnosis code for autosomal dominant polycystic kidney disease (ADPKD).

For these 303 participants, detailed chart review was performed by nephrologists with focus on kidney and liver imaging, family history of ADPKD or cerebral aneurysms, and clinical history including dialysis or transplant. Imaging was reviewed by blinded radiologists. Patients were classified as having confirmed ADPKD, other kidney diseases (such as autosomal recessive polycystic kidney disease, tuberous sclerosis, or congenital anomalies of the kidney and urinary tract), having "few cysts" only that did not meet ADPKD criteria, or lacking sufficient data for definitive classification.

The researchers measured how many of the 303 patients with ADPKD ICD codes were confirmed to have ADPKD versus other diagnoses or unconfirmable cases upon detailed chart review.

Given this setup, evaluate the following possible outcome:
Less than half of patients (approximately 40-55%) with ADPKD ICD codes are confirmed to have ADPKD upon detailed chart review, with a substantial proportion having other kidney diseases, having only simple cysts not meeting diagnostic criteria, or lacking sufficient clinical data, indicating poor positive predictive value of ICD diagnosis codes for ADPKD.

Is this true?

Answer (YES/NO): NO